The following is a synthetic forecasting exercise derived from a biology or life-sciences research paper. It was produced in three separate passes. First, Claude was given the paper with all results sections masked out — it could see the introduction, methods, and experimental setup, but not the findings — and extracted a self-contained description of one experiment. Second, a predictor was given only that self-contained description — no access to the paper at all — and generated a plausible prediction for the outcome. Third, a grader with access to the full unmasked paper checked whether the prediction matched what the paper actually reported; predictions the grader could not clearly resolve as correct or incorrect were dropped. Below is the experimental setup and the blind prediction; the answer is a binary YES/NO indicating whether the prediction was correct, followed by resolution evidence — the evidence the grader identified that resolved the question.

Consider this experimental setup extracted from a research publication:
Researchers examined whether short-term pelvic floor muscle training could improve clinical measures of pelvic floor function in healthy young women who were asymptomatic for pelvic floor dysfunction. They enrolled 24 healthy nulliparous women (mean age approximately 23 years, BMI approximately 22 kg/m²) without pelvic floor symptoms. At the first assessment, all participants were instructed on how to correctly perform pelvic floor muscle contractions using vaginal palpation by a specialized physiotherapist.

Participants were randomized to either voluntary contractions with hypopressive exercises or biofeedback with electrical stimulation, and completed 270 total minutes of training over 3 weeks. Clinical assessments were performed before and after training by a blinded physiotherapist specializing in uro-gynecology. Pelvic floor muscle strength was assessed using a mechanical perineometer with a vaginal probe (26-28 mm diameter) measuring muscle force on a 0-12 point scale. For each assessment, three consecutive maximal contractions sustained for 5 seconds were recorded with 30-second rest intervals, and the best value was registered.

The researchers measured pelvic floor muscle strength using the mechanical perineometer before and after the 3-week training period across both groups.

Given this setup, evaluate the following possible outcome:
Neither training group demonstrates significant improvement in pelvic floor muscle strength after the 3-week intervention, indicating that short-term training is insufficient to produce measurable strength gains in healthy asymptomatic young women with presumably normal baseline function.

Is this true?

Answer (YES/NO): NO